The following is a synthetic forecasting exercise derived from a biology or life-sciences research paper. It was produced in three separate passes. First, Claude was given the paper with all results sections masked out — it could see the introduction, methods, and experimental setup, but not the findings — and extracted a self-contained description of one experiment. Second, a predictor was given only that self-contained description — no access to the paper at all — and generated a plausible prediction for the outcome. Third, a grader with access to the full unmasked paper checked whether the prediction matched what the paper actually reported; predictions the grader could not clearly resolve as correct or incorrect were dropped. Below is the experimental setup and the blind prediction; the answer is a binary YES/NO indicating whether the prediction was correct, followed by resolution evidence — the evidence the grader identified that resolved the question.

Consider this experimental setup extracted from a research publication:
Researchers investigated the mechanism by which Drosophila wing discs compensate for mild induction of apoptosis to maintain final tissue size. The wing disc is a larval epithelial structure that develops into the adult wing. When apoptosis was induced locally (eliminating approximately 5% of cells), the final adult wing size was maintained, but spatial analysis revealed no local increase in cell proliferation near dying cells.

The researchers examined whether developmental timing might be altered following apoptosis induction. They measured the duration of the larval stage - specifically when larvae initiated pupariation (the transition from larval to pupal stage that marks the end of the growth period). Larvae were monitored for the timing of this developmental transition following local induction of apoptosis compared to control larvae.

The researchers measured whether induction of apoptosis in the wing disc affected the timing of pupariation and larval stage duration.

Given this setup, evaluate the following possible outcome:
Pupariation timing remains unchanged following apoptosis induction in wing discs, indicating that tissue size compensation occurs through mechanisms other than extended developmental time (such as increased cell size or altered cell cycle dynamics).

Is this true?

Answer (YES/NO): NO